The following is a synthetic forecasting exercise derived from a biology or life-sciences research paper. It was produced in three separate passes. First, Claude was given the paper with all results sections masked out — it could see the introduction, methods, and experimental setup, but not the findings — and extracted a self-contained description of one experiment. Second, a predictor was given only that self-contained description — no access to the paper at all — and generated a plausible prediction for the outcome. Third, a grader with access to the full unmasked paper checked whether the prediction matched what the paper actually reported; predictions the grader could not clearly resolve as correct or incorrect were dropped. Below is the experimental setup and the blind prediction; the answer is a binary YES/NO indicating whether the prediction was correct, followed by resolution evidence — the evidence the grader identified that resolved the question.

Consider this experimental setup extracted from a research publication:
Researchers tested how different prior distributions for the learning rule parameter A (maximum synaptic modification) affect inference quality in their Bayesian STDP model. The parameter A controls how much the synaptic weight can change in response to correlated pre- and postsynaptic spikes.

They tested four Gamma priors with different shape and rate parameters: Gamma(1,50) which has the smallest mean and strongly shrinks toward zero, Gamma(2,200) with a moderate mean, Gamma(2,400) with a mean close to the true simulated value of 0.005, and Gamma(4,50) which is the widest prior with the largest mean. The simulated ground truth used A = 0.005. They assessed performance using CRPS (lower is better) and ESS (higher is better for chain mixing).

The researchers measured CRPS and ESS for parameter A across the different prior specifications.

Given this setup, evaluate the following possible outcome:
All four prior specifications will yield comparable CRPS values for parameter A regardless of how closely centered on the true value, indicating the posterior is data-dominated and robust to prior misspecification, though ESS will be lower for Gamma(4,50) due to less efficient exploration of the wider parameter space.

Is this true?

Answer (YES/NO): NO